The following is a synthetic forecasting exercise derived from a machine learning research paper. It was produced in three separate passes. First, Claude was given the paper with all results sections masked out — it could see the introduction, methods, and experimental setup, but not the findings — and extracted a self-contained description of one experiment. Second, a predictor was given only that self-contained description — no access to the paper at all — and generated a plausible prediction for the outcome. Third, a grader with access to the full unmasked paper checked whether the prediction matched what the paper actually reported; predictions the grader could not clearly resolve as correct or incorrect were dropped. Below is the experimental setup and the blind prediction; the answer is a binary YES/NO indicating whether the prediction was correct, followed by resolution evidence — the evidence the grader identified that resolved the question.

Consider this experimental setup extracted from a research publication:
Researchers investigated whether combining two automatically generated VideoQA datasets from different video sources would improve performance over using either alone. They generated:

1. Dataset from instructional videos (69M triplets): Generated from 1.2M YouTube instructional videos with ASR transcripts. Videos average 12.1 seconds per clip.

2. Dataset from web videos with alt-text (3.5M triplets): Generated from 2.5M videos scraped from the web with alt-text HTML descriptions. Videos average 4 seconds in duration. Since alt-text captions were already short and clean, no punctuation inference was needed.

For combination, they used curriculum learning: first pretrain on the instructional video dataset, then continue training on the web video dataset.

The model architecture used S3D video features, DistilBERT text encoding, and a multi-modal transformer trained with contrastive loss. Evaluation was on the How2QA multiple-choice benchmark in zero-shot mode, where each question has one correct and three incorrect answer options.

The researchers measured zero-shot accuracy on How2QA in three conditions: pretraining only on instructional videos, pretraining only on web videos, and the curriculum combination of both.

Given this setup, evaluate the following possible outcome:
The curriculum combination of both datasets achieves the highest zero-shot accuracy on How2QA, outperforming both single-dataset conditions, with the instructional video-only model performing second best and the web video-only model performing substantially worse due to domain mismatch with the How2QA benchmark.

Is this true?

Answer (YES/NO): NO